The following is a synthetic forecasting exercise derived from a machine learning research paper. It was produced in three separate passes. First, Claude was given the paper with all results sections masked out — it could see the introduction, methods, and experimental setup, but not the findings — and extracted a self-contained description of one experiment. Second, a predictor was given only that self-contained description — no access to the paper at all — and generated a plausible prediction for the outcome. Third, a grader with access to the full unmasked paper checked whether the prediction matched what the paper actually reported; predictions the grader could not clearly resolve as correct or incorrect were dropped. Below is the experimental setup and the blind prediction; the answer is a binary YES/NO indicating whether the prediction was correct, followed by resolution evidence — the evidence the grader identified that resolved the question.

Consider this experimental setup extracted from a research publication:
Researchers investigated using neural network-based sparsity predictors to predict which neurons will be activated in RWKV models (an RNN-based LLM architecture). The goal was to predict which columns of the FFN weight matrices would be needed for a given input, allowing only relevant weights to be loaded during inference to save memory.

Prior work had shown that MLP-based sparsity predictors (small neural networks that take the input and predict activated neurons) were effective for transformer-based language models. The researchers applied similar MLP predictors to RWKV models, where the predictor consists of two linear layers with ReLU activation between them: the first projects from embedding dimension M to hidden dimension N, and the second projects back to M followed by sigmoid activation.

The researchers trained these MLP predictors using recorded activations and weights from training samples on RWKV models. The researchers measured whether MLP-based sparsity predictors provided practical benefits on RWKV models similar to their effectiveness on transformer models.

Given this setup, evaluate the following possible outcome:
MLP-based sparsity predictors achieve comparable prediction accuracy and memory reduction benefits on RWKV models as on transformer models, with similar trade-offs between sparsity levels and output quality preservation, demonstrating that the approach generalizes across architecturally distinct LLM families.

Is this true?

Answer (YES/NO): NO